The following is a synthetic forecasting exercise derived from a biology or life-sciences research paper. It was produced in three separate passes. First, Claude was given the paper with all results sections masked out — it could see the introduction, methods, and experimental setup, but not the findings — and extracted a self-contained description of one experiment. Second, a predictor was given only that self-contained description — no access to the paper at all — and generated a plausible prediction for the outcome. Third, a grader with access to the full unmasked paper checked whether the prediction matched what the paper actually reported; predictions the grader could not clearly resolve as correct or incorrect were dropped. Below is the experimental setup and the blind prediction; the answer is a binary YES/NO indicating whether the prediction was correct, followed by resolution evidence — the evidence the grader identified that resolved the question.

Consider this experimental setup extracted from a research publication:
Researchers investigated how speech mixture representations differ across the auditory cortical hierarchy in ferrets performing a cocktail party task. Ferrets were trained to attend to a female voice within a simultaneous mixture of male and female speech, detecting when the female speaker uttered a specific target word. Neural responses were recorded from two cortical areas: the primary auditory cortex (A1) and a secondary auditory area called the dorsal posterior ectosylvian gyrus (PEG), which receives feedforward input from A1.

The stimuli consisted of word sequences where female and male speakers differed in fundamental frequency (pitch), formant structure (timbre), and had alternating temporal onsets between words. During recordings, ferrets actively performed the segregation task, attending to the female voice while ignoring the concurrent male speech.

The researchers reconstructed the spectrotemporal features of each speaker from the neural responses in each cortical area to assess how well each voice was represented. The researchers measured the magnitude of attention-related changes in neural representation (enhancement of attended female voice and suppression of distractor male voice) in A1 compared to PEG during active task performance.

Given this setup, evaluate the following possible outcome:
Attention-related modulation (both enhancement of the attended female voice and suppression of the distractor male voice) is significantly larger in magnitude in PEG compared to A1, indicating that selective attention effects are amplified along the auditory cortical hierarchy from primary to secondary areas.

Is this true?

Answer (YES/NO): YES